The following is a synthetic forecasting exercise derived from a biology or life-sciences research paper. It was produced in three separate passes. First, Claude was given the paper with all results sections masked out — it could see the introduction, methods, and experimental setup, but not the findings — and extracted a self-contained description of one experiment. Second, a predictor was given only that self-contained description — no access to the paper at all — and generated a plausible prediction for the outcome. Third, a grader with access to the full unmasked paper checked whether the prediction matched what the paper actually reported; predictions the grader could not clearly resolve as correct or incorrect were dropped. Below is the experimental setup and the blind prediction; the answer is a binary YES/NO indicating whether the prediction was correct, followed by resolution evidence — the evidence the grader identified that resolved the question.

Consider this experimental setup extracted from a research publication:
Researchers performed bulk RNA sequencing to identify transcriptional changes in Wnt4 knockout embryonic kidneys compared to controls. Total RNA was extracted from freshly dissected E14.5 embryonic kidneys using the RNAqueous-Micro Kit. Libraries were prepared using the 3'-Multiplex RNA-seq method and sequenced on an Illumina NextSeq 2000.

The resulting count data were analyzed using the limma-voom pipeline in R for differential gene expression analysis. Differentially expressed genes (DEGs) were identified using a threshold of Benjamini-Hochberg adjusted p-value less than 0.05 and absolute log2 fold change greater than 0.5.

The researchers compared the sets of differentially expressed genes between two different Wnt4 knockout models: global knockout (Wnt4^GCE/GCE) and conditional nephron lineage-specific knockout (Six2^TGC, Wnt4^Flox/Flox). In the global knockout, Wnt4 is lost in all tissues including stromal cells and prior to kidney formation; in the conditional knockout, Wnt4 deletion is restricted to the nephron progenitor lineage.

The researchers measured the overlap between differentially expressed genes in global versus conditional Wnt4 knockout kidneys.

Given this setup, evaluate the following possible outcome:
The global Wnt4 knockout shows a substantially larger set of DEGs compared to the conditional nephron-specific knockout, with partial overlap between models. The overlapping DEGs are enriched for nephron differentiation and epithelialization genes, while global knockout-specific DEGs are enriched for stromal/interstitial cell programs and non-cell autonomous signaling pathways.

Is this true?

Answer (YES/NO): NO